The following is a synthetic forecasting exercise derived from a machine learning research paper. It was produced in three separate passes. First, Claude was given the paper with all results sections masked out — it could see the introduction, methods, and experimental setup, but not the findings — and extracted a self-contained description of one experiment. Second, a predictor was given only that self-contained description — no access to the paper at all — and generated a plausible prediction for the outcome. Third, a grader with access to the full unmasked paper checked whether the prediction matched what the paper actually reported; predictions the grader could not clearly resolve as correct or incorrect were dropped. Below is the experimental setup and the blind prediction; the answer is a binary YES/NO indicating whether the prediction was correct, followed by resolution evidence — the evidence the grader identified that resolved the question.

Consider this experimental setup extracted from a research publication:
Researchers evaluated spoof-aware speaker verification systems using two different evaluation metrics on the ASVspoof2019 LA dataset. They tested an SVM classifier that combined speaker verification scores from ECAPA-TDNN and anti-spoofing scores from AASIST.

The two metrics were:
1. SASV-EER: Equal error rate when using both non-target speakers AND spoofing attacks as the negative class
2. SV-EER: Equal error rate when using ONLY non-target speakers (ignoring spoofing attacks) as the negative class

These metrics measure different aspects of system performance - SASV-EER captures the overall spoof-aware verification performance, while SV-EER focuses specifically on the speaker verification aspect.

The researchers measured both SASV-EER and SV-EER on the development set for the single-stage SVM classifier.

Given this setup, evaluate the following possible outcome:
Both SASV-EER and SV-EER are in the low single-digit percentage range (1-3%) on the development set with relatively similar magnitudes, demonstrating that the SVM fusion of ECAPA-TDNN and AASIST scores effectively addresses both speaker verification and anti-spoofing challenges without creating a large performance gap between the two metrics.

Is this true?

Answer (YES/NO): NO